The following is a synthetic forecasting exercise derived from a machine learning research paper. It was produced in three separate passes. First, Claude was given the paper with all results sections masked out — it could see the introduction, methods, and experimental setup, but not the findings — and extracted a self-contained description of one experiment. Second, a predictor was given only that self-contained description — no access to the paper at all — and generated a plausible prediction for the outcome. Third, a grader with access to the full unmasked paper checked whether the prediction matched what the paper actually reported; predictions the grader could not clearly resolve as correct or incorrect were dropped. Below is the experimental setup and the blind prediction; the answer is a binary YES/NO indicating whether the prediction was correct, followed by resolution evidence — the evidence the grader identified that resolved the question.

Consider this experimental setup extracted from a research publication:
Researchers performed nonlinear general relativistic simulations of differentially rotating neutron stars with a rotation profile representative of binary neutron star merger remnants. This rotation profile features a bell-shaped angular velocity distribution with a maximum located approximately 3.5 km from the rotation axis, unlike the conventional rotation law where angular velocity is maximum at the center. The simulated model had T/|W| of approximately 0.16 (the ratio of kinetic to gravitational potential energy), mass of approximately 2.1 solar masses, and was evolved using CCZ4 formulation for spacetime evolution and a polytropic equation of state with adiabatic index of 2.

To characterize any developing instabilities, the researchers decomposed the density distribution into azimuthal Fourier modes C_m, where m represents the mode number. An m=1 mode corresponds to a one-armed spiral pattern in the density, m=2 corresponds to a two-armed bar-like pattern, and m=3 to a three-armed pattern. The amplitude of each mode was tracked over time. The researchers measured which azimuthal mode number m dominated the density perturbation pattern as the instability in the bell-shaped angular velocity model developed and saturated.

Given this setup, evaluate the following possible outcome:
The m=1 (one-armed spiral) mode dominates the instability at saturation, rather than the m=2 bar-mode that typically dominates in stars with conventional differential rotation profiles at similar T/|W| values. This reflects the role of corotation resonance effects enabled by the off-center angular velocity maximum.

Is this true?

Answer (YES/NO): NO